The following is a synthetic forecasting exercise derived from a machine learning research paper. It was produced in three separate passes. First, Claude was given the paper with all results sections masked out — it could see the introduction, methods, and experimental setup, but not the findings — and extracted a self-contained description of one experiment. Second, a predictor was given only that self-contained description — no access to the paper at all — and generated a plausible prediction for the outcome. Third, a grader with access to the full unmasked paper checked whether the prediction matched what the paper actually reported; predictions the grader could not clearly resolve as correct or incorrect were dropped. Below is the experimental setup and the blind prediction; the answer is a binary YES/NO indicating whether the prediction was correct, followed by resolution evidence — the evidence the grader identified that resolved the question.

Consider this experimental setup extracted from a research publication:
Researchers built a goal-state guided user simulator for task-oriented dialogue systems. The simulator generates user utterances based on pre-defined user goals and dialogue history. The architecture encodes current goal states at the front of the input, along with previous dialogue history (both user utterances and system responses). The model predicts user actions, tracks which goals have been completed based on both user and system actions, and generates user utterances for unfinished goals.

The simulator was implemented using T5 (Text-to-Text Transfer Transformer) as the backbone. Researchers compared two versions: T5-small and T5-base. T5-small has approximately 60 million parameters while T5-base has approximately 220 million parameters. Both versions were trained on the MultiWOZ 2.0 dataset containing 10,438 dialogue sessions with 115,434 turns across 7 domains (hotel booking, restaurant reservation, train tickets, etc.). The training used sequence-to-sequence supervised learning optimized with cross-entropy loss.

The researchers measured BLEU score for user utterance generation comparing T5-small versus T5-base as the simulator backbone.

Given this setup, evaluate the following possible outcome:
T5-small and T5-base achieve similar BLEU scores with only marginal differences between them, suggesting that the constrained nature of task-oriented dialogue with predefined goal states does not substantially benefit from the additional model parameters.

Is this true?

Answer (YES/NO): YES